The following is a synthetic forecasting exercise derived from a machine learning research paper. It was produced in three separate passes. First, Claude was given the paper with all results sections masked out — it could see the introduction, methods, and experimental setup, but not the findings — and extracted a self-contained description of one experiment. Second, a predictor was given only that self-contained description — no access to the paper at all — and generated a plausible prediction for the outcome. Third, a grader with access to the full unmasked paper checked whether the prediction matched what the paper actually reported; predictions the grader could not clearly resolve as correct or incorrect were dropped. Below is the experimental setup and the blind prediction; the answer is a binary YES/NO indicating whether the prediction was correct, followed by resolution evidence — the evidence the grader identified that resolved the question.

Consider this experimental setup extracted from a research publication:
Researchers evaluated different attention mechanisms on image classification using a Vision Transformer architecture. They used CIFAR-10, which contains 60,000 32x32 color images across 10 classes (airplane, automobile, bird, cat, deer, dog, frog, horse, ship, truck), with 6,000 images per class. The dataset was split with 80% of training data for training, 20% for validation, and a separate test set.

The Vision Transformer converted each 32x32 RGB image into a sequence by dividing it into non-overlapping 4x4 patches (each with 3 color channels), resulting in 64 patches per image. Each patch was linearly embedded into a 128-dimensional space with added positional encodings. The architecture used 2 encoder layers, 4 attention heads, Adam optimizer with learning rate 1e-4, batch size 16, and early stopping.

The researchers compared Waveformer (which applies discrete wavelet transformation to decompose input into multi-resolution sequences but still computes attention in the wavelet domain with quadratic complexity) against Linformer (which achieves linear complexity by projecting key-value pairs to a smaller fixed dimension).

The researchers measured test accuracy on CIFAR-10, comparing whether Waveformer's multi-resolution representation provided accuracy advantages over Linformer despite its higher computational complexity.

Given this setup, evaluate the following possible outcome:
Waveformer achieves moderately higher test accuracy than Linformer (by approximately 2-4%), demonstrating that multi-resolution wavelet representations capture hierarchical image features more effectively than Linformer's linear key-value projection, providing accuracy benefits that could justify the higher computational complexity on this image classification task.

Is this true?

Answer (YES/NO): NO